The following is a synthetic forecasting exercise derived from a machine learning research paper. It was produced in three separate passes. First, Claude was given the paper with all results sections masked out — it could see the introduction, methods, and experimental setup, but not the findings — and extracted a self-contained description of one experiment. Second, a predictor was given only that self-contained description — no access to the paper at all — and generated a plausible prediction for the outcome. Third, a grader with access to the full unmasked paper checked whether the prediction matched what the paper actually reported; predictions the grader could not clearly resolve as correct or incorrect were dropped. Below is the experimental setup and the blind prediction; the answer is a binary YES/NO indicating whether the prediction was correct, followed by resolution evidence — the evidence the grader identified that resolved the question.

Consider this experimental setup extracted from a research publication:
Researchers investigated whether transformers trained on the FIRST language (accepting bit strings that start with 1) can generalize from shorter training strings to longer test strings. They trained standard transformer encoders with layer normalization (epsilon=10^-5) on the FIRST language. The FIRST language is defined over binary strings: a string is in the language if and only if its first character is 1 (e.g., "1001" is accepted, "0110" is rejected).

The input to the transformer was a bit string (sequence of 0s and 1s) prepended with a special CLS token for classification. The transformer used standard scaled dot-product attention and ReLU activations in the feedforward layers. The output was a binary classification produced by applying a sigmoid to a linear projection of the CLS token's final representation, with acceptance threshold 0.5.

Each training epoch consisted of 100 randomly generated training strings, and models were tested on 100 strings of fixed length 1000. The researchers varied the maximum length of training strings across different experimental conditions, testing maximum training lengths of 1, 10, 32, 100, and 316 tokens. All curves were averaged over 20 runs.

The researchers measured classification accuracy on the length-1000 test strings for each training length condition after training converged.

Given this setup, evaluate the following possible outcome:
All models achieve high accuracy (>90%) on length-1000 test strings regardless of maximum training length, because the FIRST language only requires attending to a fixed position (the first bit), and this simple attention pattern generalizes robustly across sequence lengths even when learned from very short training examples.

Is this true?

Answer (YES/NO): NO